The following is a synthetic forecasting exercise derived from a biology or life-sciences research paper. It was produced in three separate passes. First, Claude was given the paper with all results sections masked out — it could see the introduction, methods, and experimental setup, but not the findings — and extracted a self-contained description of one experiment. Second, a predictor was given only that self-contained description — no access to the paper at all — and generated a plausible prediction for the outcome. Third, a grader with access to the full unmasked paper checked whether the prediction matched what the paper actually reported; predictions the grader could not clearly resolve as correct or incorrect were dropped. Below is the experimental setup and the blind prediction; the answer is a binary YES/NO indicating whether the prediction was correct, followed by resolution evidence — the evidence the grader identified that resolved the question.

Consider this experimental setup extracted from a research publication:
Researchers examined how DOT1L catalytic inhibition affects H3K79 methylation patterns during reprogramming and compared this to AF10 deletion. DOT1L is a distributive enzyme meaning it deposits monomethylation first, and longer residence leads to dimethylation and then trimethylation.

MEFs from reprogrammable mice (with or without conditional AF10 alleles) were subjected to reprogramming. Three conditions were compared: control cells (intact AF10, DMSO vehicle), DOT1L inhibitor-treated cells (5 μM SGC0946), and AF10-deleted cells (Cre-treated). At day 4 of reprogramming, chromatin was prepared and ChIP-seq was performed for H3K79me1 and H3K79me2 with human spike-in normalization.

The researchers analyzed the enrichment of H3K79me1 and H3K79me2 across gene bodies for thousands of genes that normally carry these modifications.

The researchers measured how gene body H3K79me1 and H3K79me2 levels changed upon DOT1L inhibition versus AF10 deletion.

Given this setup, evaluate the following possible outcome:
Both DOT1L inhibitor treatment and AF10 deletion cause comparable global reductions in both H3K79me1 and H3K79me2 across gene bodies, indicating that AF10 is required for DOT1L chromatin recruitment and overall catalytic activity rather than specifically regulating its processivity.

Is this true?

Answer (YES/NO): NO